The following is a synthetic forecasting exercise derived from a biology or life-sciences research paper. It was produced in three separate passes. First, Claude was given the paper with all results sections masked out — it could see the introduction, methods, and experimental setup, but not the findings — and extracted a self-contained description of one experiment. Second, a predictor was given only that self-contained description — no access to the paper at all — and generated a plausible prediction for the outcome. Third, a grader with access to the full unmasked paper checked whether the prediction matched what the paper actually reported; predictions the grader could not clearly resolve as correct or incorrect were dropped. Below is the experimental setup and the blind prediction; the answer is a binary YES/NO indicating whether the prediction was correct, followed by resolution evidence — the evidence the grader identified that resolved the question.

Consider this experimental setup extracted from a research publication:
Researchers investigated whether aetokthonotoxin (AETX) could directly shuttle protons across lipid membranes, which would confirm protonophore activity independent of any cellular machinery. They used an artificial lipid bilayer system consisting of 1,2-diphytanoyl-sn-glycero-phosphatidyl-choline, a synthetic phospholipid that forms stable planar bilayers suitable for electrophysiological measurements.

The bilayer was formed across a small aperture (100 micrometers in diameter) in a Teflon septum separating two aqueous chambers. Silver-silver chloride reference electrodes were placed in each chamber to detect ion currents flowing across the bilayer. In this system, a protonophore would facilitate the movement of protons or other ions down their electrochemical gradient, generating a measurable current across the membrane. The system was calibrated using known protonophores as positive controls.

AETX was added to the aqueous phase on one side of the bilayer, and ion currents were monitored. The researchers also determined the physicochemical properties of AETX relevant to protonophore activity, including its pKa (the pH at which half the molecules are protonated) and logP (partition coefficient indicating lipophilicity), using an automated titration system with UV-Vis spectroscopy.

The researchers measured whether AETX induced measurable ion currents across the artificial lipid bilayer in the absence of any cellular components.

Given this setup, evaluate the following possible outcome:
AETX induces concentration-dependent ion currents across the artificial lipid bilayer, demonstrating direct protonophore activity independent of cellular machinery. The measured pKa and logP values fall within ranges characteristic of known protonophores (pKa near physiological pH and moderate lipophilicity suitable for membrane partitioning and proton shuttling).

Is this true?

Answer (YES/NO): NO